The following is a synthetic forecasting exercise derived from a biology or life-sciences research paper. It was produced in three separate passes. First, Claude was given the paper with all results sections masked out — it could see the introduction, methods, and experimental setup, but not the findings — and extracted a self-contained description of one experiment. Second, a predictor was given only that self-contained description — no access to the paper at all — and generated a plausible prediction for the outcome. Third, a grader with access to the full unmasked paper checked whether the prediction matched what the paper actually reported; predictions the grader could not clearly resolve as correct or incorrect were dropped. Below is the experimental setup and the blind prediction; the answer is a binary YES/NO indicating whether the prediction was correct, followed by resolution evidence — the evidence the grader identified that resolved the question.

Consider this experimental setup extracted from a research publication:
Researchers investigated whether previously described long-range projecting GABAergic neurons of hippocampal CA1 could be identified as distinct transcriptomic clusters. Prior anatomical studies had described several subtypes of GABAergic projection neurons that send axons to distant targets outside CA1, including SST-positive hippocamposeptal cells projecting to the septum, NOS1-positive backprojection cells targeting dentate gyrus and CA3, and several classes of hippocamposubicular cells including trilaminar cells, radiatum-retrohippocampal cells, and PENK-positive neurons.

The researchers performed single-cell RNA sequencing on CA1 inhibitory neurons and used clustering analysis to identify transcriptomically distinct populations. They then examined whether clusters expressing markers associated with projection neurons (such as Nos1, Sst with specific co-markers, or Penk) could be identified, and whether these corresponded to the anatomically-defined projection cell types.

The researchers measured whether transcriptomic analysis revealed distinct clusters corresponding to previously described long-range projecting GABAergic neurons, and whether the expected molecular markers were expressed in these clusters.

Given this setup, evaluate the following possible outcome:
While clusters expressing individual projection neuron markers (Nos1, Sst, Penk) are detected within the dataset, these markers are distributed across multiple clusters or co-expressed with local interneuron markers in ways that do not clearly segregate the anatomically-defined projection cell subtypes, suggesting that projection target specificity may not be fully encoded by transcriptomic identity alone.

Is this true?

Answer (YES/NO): NO